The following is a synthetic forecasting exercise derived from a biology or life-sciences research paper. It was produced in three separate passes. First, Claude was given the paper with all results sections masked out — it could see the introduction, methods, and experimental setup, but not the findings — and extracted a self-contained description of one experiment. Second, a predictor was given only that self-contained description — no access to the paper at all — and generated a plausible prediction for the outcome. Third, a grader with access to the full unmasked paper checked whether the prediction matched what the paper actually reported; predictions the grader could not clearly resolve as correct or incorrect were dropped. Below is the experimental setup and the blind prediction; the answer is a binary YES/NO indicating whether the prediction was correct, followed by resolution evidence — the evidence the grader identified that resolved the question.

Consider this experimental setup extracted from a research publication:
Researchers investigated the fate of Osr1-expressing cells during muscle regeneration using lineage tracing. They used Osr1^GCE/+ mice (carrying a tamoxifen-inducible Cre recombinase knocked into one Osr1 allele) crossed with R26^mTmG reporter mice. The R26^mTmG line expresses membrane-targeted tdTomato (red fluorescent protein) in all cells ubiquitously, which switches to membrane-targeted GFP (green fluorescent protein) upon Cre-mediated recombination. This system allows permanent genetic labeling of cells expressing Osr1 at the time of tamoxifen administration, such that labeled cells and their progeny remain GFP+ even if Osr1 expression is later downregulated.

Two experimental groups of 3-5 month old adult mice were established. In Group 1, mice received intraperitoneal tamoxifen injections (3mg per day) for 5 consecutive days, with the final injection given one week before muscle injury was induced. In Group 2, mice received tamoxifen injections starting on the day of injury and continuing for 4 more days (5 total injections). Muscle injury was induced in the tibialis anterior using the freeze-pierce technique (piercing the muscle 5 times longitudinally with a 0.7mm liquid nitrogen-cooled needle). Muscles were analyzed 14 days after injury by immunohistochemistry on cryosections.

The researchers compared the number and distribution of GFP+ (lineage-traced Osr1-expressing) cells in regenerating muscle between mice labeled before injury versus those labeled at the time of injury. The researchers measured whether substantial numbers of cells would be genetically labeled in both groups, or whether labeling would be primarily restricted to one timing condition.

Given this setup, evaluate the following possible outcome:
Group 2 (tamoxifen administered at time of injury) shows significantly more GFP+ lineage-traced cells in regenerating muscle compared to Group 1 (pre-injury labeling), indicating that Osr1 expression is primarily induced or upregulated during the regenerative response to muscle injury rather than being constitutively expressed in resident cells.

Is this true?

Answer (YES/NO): YES